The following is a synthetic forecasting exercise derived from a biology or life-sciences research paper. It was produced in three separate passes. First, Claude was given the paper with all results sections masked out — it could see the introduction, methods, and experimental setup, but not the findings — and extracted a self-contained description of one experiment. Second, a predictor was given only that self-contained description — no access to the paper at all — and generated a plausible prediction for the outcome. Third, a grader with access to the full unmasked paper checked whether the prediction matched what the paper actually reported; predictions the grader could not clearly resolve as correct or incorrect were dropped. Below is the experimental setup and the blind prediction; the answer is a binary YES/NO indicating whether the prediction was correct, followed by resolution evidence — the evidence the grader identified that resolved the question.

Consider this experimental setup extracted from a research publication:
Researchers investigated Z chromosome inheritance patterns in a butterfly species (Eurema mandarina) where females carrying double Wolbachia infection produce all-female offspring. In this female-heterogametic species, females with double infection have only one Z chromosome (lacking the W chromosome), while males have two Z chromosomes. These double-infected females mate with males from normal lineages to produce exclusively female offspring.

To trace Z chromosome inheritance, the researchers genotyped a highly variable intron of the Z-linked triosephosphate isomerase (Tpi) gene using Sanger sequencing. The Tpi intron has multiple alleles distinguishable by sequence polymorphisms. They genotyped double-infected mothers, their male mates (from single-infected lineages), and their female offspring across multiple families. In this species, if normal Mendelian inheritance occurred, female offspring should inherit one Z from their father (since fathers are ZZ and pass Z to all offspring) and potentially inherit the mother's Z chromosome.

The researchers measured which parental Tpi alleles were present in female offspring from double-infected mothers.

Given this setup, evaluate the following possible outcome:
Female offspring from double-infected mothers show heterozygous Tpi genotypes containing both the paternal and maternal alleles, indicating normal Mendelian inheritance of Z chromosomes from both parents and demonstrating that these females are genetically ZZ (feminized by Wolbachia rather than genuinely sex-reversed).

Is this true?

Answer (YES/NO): NO